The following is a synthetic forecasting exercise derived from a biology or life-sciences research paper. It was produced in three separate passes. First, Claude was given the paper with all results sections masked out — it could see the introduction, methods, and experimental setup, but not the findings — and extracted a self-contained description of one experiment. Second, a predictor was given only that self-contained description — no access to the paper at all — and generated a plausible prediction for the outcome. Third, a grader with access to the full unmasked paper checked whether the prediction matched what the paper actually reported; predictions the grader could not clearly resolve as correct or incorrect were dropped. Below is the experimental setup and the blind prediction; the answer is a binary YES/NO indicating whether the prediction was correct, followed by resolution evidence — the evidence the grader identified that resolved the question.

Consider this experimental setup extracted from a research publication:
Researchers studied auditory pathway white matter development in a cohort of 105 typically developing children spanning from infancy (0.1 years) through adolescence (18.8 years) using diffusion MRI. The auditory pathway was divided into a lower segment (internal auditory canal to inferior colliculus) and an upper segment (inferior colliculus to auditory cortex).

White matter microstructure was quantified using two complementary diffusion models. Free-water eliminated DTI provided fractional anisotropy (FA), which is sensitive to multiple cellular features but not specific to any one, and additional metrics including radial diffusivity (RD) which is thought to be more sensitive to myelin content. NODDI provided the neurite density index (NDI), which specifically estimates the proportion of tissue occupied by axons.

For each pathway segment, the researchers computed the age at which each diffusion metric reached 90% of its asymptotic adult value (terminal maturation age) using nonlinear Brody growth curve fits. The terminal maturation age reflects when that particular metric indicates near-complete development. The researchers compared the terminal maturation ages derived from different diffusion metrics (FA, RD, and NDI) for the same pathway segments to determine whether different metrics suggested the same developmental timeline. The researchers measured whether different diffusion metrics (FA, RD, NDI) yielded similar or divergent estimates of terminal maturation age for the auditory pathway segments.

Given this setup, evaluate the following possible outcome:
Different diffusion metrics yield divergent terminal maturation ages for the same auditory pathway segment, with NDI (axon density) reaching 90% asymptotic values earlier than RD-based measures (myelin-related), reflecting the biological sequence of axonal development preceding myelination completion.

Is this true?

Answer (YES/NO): NO